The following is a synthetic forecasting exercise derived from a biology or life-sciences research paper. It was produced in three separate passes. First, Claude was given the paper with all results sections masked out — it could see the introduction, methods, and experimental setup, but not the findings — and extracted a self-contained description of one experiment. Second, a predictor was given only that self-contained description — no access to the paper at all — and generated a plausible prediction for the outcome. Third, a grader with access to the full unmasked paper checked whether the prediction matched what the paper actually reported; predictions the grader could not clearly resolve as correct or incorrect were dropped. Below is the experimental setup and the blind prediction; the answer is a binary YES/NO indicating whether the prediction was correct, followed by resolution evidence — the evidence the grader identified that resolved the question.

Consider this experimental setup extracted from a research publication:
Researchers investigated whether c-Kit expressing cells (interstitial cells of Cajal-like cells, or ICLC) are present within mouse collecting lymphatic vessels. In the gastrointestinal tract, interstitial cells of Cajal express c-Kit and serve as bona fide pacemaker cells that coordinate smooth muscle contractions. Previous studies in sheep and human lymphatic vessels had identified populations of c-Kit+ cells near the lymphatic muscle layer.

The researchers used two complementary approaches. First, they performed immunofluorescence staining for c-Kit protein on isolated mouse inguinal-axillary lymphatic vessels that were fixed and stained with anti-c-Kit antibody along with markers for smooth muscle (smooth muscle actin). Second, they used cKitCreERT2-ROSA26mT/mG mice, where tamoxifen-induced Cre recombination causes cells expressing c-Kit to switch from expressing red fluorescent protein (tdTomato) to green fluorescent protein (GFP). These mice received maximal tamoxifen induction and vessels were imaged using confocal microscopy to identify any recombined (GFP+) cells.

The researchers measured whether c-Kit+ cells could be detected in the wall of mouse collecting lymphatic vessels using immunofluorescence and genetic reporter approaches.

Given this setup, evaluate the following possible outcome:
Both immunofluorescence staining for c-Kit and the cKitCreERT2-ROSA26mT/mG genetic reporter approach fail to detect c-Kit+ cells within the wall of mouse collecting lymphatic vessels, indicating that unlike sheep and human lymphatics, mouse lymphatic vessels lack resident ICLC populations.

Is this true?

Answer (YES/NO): NO